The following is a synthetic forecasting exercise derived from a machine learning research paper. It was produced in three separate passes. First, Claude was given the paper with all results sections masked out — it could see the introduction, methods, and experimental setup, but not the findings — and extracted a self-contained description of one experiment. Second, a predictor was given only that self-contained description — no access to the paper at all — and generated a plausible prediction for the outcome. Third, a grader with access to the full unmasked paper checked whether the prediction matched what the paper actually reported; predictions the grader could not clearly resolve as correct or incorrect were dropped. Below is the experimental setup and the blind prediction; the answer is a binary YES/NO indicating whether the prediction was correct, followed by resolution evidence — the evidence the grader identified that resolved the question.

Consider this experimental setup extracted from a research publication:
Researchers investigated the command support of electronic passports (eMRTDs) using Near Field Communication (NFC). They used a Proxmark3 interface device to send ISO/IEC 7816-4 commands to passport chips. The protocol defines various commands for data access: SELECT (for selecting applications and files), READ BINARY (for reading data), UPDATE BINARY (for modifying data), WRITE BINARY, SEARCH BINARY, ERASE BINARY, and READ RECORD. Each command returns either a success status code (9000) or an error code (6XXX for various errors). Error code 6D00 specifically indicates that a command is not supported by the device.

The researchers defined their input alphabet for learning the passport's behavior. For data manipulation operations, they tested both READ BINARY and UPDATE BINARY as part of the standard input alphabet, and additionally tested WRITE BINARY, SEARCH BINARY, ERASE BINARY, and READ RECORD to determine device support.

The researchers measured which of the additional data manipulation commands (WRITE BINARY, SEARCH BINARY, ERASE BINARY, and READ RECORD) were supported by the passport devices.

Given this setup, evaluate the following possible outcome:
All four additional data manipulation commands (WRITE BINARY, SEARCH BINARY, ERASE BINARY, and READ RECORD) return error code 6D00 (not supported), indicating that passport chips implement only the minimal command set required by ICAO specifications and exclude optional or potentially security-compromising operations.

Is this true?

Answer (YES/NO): YES